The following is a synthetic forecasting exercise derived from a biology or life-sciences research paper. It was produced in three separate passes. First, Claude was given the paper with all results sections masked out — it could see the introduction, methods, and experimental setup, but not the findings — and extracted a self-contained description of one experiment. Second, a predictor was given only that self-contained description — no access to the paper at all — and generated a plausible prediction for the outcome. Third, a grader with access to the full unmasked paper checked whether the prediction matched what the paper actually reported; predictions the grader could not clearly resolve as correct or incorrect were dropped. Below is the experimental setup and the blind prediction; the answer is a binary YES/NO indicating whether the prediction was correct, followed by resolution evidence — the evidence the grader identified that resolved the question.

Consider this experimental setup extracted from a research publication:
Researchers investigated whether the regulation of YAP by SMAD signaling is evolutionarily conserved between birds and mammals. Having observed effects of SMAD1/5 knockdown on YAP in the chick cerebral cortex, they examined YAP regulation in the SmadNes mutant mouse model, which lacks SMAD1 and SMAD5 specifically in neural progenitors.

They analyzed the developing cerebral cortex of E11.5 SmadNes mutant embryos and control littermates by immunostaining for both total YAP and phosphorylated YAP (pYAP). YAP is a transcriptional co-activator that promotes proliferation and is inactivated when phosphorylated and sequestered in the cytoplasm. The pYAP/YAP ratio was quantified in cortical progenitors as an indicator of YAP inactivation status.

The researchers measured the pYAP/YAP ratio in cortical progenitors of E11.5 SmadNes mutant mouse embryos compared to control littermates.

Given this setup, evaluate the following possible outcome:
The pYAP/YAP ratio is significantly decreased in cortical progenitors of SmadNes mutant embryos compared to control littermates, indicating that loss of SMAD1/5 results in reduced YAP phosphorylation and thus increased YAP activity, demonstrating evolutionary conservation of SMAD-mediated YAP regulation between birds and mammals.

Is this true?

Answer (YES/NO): NO